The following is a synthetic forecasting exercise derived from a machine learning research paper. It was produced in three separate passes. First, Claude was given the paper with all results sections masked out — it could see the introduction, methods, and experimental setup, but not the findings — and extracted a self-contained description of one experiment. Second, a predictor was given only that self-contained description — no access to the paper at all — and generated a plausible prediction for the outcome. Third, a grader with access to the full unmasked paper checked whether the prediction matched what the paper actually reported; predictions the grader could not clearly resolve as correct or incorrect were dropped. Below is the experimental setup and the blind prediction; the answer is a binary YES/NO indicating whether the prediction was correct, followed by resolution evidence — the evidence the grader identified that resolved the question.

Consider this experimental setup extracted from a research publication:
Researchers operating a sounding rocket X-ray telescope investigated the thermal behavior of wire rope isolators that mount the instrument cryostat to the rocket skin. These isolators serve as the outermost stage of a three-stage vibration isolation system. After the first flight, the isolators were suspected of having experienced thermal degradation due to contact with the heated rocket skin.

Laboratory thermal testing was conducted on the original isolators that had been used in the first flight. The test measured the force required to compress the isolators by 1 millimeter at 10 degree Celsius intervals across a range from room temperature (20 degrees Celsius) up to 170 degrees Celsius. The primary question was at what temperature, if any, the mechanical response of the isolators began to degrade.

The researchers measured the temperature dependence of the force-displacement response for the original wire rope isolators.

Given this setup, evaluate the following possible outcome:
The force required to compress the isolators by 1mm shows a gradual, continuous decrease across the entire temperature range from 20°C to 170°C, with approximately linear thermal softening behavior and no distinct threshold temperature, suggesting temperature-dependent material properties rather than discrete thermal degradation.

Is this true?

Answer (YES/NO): NO